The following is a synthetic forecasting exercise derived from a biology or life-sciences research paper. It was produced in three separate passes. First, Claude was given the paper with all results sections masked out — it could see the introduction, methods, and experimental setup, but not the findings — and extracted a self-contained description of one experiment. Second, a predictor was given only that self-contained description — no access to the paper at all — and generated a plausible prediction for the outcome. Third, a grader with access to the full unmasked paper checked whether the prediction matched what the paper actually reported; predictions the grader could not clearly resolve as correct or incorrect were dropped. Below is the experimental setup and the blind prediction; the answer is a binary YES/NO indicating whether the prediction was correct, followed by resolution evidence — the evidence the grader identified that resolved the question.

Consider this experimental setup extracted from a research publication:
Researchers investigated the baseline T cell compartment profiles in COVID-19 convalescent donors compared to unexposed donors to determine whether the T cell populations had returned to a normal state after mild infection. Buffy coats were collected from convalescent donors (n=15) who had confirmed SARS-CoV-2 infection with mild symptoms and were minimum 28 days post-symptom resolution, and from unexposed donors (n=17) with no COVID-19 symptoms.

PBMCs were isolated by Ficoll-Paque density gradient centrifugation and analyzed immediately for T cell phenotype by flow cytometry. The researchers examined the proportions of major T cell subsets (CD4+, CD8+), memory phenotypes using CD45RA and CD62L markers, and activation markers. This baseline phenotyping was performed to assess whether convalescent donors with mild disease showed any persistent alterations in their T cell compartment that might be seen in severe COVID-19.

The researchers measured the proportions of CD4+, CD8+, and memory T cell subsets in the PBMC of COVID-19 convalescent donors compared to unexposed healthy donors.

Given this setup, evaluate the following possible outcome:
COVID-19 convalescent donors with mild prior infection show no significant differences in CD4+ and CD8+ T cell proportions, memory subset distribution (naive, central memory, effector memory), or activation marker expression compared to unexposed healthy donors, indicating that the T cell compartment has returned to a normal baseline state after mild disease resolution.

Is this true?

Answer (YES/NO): YES